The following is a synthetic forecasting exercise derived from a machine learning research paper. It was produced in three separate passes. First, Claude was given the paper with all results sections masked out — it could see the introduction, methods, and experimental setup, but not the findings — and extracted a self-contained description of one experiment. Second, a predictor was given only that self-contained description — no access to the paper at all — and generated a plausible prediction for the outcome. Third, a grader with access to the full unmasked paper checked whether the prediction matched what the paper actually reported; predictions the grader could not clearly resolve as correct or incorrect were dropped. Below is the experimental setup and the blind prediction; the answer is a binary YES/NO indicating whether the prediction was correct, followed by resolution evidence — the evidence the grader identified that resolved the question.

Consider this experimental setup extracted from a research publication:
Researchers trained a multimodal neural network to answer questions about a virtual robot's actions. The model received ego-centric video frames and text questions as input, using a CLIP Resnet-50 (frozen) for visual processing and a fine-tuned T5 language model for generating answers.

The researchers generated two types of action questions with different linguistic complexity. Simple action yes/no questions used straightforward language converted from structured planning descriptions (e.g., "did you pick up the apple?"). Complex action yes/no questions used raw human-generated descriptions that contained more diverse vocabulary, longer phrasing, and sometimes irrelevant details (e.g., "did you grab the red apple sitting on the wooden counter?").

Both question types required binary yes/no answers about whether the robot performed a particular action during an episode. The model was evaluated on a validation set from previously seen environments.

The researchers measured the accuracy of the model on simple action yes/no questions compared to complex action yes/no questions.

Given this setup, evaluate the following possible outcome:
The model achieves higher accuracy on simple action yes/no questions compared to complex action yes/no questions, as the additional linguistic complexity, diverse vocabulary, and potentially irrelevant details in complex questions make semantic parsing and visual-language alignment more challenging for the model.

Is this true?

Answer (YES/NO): YES